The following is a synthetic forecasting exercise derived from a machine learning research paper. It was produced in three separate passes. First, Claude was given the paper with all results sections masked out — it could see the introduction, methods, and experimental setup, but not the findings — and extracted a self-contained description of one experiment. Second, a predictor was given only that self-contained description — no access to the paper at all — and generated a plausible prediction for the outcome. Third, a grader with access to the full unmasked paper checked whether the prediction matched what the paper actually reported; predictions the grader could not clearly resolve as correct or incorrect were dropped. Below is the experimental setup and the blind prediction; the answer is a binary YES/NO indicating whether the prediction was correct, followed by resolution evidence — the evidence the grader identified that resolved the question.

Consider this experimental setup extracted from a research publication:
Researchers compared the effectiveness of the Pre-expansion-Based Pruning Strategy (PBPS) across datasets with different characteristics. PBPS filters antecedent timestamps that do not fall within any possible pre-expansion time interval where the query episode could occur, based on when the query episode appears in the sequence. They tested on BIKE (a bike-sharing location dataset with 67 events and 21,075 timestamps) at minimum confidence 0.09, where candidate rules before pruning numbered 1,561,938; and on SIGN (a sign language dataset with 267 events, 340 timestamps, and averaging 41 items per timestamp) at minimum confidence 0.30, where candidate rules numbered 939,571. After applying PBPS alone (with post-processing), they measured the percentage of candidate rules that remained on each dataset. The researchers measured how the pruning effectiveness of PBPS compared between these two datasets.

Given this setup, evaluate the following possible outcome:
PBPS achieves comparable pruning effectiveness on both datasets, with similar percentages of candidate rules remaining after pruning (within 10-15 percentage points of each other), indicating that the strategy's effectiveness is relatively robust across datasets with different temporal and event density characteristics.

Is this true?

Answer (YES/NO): NO